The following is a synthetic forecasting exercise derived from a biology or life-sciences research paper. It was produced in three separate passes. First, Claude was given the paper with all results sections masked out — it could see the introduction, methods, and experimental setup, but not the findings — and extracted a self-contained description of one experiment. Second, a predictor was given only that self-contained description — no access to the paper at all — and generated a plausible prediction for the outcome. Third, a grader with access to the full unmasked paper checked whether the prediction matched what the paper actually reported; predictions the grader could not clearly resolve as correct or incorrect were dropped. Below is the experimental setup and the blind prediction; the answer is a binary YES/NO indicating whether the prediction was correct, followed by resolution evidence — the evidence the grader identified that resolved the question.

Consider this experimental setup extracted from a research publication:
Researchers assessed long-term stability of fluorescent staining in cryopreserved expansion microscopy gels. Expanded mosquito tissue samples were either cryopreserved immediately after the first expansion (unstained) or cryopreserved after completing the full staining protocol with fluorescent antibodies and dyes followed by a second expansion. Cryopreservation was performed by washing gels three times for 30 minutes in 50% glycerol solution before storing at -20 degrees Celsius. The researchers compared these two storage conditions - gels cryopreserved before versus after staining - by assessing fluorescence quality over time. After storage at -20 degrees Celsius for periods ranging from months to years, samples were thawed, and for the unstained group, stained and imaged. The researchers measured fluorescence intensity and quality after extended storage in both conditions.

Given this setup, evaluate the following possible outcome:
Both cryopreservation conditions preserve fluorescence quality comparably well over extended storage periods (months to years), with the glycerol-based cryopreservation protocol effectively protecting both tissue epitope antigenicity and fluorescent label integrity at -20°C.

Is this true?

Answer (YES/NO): NO